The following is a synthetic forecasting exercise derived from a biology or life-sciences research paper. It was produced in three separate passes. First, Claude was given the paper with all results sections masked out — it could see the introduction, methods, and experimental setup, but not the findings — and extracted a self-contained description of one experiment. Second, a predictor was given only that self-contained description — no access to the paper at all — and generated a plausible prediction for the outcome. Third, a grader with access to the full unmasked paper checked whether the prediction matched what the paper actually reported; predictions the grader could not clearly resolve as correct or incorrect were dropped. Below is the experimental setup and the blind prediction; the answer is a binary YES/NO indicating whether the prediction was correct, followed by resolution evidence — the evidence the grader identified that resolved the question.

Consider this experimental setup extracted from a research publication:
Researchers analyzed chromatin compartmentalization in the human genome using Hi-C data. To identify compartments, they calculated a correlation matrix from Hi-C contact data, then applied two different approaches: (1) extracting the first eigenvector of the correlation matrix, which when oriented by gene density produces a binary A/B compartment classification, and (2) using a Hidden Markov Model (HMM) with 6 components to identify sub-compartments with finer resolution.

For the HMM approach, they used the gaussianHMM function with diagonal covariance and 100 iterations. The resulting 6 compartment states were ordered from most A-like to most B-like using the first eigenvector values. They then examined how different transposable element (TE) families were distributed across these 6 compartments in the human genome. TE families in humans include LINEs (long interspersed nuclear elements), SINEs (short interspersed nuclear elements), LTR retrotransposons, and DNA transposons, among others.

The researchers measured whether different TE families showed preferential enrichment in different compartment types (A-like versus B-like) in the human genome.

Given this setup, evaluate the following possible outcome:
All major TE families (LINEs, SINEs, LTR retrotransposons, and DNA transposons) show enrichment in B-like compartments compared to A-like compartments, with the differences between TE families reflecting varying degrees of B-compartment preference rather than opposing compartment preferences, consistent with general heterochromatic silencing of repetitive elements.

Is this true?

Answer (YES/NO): NO